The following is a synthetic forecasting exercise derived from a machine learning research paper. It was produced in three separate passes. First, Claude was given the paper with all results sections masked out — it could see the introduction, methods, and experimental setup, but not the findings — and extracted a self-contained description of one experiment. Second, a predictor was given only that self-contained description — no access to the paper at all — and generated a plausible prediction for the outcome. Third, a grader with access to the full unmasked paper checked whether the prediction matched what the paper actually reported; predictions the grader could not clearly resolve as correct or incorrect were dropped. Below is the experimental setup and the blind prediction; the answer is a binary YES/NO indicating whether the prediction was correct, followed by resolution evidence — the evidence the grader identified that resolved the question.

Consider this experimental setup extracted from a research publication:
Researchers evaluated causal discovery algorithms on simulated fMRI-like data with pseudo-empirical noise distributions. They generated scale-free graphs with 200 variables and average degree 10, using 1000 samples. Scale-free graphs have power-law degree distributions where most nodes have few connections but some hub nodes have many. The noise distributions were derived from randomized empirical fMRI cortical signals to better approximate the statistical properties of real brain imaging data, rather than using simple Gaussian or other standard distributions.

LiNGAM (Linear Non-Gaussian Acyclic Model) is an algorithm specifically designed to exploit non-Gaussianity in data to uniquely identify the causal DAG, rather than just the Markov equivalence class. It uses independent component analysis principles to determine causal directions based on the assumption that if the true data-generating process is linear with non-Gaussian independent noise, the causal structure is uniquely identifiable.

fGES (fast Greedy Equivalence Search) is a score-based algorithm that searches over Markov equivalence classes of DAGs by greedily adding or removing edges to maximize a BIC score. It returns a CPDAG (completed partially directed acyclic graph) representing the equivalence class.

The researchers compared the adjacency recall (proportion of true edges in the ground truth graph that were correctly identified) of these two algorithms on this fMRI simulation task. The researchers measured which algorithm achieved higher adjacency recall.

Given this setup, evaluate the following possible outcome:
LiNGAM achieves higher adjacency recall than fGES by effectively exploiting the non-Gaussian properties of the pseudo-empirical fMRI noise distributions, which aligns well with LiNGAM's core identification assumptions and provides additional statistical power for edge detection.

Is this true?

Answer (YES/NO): NO